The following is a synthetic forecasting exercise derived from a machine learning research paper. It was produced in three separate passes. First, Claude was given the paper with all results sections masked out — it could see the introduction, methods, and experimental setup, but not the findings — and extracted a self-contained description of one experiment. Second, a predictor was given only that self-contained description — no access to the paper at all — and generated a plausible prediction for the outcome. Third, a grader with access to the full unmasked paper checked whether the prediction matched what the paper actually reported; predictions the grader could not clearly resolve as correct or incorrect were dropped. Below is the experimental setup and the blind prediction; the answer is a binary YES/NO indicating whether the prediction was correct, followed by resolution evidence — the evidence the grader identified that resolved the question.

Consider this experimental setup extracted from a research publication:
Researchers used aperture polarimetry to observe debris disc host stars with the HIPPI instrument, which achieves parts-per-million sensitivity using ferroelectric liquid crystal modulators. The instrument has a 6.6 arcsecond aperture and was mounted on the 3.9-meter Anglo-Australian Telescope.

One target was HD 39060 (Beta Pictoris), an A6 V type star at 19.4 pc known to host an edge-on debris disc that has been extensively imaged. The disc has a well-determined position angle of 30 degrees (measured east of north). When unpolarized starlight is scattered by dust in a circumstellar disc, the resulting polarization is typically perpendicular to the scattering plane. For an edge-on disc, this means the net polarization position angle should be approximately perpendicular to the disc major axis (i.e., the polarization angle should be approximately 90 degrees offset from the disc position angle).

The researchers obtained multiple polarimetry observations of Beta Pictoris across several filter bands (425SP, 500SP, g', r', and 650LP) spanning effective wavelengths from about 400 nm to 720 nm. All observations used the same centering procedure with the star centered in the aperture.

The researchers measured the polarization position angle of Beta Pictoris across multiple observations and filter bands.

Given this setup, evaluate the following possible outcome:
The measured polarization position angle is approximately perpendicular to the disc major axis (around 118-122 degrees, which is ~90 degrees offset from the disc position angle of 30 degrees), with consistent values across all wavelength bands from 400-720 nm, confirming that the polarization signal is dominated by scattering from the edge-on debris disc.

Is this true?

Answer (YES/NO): NO